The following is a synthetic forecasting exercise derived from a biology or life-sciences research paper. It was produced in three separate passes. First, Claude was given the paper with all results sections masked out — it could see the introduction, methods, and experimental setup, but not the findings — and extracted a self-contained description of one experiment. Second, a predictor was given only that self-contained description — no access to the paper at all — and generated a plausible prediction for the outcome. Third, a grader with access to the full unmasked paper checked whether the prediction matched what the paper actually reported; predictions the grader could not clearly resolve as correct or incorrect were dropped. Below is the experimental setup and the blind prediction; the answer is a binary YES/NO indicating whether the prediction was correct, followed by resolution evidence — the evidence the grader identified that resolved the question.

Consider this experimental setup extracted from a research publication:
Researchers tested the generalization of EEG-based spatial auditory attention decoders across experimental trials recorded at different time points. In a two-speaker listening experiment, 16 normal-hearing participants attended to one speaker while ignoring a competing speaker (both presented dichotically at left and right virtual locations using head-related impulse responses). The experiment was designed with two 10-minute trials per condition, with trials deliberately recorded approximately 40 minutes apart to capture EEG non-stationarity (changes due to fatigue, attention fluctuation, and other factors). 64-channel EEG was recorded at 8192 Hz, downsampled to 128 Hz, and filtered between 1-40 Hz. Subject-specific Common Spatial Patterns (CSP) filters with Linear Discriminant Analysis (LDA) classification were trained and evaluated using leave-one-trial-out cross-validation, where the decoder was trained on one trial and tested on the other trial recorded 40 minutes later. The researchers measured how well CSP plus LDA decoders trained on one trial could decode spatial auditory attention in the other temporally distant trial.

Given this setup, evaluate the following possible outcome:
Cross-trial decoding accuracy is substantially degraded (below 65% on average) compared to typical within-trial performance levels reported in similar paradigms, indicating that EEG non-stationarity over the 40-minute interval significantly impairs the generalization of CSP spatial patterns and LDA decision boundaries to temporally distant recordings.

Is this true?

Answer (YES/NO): YES